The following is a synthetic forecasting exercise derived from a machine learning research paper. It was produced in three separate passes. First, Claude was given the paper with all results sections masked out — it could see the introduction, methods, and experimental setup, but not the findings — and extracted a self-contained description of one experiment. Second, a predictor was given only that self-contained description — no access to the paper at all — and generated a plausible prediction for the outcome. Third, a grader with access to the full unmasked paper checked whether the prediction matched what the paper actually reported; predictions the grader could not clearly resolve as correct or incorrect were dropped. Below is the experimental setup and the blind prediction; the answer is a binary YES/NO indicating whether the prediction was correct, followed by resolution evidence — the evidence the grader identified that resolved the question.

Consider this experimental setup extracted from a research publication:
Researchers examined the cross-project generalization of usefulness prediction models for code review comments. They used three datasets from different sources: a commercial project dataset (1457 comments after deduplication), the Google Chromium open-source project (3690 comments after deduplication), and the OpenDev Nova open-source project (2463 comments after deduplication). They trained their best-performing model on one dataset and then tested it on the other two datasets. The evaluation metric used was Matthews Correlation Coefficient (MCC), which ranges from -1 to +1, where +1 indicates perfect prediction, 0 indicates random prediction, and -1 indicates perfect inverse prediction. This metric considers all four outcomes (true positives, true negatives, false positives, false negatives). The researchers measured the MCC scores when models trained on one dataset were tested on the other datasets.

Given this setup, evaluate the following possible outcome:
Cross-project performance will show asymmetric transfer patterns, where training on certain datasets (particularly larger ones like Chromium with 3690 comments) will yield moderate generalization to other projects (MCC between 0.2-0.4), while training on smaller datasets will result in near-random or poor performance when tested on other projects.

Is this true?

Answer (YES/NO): NO